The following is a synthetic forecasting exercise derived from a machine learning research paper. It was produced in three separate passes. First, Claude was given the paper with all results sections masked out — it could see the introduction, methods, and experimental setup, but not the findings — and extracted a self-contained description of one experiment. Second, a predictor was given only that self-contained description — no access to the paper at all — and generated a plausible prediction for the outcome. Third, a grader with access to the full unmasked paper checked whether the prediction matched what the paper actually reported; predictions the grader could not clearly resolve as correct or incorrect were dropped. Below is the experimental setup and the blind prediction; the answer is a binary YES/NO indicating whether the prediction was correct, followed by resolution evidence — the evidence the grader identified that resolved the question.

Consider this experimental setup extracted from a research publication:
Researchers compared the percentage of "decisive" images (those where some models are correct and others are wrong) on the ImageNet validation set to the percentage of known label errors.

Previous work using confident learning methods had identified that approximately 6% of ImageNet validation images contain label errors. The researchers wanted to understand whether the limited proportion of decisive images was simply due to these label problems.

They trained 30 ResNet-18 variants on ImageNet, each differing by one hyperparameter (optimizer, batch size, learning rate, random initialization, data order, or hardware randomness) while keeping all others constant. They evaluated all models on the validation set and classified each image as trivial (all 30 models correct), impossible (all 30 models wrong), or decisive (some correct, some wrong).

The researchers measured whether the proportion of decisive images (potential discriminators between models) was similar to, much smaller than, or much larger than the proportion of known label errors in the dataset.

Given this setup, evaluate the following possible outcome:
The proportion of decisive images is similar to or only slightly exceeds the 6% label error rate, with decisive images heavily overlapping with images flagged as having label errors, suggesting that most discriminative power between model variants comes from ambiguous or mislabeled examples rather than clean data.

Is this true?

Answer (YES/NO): NO